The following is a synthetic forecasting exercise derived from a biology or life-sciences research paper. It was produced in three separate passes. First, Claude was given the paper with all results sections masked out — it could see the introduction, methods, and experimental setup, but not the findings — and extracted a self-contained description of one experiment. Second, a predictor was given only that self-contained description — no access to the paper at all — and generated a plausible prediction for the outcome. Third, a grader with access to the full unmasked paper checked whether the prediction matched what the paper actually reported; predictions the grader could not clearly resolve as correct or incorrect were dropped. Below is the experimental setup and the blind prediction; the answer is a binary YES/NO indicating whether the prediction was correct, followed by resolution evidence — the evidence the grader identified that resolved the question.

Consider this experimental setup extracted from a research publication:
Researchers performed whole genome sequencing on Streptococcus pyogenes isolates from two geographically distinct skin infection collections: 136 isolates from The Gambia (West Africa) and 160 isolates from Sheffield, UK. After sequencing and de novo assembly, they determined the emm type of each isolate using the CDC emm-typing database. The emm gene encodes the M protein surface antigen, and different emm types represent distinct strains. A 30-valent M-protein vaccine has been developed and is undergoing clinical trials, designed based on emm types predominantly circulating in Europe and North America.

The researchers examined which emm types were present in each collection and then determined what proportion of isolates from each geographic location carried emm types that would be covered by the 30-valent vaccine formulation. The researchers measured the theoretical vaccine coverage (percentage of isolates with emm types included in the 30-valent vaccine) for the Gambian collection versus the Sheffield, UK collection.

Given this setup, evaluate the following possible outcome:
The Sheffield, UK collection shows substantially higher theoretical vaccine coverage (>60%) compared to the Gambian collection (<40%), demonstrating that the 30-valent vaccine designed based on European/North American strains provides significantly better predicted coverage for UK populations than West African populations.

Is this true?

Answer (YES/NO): YES